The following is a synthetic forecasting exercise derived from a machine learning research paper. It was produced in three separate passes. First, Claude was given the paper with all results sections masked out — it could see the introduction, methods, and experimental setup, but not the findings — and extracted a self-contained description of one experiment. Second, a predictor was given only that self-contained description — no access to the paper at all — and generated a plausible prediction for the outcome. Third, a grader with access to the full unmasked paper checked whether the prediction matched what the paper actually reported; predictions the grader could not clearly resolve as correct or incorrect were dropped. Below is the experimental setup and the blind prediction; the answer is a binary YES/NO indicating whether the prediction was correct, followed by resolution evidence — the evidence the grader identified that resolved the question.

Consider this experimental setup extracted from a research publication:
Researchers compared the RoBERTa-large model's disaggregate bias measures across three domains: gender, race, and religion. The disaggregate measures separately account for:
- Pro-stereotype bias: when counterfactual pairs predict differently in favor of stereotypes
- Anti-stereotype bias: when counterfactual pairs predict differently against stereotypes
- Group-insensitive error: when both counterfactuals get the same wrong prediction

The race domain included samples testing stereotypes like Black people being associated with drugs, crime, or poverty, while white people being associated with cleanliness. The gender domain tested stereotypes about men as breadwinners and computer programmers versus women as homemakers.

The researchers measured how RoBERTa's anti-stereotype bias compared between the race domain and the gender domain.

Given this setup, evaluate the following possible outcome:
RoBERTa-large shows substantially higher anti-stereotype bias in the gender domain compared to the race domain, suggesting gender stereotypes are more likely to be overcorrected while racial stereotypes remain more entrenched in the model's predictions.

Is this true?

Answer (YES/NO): YES